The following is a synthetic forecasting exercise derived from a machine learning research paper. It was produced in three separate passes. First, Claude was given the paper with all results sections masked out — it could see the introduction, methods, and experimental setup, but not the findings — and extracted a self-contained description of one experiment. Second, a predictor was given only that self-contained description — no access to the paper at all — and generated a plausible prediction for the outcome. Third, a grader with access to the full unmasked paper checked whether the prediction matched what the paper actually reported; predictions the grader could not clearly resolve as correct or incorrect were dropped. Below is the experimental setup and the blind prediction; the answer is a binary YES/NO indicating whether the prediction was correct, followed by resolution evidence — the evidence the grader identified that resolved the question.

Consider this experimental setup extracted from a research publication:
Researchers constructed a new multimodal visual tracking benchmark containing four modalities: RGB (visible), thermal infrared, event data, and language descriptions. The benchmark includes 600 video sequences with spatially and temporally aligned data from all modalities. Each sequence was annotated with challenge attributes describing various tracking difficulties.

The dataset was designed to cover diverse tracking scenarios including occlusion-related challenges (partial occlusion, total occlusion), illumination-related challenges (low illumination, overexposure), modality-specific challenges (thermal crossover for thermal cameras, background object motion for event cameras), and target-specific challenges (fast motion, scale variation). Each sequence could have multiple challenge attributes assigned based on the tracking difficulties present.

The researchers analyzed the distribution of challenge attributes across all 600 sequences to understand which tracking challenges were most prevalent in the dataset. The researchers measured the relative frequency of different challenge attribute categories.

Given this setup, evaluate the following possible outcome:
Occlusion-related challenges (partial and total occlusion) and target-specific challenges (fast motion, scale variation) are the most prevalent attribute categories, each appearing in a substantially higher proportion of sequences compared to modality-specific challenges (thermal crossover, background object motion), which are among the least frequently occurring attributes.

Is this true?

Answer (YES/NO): NO